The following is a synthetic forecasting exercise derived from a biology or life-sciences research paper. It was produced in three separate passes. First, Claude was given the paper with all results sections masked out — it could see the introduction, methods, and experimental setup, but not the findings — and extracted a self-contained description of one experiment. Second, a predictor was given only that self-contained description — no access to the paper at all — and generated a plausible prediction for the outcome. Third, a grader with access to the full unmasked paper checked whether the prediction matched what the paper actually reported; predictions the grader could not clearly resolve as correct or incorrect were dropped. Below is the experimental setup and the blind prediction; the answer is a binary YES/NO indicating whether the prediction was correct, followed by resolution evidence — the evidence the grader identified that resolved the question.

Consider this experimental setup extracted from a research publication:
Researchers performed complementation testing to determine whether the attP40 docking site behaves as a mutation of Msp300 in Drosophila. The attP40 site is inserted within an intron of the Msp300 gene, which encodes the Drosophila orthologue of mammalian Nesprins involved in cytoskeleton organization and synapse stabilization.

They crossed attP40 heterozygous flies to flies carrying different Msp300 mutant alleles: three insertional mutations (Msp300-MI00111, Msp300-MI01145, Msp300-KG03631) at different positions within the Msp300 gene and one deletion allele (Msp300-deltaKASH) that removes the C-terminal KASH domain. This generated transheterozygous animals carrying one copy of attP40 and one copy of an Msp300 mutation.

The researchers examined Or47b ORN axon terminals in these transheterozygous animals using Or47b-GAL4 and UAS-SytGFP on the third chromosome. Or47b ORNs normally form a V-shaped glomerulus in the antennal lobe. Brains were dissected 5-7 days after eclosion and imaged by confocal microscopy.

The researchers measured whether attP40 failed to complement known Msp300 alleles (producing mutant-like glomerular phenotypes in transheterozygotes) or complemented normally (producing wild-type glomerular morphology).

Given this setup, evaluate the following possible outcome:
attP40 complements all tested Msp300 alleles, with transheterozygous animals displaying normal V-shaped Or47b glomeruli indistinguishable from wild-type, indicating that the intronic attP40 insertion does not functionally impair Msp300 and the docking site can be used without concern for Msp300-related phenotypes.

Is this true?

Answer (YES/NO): YES